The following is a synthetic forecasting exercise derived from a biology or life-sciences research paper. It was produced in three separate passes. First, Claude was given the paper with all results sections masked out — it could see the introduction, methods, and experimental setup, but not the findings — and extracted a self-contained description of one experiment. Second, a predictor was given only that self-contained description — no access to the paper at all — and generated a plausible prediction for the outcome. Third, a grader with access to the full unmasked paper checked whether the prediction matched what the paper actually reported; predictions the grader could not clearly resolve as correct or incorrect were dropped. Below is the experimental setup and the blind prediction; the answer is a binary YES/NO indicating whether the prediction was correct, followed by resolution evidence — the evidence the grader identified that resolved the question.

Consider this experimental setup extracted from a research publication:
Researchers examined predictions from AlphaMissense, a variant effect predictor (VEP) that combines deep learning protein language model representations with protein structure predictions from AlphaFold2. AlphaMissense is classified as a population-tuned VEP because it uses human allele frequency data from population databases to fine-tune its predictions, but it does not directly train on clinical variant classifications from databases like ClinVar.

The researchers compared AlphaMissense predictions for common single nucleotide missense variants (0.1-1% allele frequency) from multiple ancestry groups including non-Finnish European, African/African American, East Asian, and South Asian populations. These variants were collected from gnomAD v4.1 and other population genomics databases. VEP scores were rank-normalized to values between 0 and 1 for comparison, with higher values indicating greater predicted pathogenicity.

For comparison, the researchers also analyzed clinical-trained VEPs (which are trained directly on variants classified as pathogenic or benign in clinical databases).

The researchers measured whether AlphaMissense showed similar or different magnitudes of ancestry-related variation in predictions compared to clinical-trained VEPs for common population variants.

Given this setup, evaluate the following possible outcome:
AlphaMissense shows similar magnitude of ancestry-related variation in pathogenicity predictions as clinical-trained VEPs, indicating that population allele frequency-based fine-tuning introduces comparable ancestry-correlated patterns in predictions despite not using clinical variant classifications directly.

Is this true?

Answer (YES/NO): NO